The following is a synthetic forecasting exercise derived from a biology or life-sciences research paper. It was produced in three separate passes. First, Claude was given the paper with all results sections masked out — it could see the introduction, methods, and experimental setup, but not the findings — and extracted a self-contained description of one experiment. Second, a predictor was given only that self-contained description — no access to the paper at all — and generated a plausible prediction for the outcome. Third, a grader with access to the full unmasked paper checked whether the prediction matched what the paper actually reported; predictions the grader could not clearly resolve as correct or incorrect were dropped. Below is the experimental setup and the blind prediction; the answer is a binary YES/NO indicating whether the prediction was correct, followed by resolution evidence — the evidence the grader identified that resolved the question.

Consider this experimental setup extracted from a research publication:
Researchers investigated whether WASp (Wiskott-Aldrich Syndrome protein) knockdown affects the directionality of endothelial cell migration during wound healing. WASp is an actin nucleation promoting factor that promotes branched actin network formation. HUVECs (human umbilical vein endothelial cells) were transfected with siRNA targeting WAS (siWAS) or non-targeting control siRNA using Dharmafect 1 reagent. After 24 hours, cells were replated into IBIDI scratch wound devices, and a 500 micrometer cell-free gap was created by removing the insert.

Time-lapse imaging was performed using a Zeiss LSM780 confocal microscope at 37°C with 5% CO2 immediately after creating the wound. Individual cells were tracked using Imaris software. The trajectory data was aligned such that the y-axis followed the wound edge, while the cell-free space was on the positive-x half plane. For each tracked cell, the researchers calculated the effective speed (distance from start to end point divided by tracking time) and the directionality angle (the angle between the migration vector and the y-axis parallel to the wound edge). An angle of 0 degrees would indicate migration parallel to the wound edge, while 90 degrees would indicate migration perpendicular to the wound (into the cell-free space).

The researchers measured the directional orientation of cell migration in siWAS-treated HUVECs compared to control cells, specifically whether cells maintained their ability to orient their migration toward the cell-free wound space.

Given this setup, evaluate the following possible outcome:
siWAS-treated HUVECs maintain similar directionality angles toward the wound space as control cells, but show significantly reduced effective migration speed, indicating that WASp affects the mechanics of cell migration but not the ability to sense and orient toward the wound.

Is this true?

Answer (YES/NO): NO